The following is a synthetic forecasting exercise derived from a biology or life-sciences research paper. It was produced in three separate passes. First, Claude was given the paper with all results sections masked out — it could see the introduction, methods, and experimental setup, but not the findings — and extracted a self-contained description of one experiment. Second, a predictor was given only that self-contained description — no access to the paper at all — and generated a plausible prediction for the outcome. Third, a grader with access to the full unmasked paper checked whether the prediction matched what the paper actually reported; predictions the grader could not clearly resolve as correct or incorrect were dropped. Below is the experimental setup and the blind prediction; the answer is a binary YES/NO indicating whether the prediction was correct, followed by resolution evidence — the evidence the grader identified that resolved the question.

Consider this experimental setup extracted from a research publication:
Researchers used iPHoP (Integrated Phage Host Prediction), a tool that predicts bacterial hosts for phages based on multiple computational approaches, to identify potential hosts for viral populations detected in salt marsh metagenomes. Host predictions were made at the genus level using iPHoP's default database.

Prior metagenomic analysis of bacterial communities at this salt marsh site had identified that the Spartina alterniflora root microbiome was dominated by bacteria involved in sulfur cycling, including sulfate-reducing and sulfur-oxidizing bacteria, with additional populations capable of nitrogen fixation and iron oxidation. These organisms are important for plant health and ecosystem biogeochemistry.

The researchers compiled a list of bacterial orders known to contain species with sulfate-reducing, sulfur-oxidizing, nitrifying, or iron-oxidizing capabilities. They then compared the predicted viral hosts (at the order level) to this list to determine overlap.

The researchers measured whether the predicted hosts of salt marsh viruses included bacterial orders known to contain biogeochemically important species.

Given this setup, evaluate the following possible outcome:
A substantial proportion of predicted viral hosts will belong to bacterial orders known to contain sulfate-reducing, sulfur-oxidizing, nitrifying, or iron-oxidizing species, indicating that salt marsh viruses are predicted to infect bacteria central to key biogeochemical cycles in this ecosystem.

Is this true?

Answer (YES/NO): YES